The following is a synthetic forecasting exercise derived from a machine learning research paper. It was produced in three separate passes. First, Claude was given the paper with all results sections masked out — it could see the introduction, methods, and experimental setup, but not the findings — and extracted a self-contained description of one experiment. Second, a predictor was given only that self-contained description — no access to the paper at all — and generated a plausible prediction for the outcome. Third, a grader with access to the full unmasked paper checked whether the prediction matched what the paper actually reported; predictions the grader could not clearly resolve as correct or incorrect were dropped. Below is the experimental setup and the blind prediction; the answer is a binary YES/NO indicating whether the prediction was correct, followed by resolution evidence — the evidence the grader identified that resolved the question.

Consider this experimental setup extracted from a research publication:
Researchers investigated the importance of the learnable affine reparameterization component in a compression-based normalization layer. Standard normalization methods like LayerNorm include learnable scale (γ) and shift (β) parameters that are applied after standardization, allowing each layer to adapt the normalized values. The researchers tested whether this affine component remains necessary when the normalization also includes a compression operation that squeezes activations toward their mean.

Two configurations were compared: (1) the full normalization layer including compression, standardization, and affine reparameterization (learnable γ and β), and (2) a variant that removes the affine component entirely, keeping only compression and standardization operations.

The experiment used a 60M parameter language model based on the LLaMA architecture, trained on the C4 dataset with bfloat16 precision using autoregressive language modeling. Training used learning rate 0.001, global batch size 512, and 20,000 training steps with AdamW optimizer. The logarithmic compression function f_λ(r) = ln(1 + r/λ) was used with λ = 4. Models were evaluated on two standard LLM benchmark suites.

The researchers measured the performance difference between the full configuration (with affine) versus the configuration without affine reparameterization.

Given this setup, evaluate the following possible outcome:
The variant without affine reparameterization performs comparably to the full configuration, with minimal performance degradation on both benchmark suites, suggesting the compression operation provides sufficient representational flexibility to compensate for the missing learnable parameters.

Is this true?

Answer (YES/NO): NO